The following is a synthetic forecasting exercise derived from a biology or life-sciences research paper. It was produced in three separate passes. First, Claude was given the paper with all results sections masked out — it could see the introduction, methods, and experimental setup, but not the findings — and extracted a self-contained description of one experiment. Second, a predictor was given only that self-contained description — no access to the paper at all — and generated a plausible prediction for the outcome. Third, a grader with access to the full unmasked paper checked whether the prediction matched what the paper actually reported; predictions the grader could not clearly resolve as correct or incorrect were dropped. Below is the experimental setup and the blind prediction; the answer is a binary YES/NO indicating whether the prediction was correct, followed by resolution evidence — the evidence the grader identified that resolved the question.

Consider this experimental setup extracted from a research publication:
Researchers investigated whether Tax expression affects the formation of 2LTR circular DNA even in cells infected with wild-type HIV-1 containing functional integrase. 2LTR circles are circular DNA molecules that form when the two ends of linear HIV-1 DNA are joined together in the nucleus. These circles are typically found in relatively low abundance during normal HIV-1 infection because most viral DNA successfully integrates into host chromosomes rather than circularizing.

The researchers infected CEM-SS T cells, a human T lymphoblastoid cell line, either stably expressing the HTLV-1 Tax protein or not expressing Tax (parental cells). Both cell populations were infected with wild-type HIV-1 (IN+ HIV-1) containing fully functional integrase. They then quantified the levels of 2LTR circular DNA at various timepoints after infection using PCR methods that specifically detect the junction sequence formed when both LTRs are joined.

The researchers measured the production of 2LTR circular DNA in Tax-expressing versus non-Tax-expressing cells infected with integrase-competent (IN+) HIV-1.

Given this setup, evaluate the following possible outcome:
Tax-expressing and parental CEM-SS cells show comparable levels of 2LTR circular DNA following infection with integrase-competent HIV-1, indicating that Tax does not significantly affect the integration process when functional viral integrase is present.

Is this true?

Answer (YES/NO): NO